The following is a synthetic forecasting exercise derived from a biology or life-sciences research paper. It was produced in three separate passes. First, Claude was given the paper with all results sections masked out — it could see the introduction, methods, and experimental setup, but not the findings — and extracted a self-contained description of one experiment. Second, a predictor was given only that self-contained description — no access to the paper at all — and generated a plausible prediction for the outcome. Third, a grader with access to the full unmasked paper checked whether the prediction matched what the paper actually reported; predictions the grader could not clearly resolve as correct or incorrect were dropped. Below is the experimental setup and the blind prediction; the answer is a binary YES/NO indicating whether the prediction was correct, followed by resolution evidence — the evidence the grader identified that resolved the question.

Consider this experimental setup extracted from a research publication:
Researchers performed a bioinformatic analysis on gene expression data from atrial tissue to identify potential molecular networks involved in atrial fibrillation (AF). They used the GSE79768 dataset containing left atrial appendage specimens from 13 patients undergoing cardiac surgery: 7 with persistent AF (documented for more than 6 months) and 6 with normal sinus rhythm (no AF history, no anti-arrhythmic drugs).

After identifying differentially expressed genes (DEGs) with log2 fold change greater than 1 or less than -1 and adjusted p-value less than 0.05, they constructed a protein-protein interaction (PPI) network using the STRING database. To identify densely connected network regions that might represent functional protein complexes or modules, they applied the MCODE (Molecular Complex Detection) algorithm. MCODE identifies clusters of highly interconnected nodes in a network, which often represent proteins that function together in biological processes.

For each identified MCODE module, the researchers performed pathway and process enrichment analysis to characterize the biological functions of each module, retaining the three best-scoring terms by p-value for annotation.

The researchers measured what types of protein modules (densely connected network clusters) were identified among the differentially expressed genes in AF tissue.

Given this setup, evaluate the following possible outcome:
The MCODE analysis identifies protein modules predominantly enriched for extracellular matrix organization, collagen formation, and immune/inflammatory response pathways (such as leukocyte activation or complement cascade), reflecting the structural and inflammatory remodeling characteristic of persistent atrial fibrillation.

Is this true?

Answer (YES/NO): NO